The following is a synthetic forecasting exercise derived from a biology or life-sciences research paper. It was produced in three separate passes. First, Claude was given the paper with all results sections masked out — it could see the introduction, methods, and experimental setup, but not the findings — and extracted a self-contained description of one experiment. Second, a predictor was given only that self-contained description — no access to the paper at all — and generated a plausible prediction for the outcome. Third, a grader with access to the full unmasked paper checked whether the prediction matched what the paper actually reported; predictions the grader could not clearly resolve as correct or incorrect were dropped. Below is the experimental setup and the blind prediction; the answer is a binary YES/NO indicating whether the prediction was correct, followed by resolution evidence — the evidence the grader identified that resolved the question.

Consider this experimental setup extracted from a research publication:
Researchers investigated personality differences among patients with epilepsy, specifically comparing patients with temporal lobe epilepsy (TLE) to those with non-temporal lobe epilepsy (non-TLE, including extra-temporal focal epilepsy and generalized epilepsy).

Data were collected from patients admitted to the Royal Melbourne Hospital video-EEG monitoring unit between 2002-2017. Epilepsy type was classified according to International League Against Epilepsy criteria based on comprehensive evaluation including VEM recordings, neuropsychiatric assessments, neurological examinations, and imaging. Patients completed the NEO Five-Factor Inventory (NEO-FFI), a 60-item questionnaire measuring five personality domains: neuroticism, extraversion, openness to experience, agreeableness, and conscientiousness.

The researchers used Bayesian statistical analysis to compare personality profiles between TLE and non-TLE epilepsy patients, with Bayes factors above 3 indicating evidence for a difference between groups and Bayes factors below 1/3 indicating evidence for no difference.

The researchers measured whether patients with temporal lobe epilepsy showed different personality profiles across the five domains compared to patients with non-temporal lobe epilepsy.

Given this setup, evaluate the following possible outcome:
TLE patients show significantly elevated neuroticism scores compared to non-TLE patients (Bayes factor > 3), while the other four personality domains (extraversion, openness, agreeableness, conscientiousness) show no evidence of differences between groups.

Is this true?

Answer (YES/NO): NO